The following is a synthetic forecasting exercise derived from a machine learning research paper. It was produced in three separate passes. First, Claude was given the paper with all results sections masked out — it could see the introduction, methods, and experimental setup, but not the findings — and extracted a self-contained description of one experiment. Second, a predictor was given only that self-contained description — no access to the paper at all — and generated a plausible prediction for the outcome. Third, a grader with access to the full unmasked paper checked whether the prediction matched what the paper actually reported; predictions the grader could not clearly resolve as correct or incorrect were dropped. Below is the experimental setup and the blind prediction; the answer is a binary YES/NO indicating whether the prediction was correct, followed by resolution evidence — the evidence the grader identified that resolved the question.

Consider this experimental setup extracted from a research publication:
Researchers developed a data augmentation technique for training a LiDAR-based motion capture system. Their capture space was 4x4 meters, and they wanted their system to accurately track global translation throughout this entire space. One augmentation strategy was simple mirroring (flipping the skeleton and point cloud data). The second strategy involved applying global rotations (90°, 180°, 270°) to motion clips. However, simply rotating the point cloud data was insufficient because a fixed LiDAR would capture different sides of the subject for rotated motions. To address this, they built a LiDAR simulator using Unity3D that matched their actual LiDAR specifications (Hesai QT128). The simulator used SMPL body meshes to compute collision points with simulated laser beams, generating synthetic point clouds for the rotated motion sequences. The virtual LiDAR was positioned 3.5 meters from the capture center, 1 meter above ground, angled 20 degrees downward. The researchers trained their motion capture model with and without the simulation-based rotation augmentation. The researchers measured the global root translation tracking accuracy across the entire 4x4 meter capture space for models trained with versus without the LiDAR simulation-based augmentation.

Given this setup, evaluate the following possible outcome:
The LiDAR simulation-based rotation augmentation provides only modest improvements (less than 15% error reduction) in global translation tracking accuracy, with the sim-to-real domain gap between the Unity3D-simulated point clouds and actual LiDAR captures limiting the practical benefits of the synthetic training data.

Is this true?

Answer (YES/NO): NO